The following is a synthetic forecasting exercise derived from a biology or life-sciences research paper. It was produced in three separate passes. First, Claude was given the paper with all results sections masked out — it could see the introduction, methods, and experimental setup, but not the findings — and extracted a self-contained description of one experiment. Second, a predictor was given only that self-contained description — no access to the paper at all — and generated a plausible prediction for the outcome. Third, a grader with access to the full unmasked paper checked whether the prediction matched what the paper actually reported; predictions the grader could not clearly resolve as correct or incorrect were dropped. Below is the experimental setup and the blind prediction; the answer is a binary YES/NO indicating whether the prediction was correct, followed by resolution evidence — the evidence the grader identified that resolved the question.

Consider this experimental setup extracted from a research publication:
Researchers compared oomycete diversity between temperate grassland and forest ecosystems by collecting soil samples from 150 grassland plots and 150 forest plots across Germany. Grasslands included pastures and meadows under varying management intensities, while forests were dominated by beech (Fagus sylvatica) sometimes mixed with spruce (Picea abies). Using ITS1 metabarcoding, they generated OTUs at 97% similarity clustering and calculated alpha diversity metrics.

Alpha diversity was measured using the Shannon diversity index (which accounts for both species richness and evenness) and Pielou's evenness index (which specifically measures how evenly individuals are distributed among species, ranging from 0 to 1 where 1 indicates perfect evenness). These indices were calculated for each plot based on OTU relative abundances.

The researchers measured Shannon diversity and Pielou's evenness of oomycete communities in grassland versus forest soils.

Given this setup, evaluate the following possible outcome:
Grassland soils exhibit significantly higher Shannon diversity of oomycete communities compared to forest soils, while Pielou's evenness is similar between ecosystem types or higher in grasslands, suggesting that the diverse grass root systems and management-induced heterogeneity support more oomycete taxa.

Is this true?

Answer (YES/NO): YES